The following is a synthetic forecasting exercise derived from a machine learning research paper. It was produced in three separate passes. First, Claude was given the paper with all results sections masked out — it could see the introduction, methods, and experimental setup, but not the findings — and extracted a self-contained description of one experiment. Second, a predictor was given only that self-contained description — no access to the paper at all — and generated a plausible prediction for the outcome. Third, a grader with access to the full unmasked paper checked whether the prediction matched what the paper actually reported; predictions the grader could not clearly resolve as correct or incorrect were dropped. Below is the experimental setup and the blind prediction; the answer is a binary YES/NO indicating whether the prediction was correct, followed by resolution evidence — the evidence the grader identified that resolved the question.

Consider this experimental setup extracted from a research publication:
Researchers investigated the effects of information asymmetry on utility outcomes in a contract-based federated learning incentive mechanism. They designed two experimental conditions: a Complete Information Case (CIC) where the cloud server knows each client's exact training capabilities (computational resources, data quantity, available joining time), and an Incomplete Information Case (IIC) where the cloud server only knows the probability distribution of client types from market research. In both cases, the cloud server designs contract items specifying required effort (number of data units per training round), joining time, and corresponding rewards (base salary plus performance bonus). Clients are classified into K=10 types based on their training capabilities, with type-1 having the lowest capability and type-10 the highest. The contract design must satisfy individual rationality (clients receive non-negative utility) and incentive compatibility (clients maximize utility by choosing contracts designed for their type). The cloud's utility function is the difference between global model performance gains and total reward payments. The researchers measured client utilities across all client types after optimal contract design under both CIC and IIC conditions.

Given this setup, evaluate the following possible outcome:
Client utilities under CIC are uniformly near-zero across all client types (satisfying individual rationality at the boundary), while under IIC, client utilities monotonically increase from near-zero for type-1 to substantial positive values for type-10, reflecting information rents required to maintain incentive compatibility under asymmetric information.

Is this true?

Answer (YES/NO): YES